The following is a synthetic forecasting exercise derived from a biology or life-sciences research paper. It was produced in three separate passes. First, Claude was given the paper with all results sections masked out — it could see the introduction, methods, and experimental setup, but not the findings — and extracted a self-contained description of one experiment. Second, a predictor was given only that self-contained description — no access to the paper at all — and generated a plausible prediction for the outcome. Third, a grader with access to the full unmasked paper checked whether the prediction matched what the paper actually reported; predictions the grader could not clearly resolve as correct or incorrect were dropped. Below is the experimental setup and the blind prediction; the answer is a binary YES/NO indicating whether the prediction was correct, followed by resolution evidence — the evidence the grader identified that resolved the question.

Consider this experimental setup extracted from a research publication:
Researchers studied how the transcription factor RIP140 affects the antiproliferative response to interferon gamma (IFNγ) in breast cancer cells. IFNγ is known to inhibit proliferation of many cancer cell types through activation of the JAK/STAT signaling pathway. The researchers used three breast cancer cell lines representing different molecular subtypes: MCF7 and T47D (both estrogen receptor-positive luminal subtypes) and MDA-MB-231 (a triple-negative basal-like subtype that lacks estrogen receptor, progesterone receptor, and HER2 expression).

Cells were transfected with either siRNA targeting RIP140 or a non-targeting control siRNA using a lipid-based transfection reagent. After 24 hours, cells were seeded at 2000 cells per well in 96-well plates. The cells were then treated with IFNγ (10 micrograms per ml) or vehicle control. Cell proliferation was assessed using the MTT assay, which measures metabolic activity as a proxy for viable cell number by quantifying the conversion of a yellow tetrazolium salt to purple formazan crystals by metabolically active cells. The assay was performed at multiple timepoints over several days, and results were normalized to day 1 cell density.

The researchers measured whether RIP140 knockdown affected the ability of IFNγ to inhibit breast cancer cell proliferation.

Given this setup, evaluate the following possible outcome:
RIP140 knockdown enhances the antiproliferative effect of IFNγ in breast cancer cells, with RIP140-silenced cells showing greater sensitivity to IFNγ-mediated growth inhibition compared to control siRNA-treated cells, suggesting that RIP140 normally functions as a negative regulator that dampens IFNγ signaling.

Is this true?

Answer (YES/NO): YES